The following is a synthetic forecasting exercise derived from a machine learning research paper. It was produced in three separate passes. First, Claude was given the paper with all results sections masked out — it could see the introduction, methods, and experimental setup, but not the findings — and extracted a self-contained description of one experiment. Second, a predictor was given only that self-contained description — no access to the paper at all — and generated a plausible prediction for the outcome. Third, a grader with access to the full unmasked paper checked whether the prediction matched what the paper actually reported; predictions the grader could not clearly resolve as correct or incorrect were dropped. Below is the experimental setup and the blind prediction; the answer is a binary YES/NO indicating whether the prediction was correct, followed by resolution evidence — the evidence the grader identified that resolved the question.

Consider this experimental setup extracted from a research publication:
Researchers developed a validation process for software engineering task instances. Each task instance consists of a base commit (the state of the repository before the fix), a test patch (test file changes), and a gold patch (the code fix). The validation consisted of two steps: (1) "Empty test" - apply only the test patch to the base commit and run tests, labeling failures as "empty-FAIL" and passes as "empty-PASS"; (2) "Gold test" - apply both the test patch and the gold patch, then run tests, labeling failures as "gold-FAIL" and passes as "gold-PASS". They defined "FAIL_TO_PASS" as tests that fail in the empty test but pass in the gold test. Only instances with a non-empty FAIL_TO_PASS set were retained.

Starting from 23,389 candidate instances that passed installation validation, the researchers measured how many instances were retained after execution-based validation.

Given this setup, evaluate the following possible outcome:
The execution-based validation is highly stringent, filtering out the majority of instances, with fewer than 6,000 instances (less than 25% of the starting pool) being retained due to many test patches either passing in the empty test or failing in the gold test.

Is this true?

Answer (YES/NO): NO